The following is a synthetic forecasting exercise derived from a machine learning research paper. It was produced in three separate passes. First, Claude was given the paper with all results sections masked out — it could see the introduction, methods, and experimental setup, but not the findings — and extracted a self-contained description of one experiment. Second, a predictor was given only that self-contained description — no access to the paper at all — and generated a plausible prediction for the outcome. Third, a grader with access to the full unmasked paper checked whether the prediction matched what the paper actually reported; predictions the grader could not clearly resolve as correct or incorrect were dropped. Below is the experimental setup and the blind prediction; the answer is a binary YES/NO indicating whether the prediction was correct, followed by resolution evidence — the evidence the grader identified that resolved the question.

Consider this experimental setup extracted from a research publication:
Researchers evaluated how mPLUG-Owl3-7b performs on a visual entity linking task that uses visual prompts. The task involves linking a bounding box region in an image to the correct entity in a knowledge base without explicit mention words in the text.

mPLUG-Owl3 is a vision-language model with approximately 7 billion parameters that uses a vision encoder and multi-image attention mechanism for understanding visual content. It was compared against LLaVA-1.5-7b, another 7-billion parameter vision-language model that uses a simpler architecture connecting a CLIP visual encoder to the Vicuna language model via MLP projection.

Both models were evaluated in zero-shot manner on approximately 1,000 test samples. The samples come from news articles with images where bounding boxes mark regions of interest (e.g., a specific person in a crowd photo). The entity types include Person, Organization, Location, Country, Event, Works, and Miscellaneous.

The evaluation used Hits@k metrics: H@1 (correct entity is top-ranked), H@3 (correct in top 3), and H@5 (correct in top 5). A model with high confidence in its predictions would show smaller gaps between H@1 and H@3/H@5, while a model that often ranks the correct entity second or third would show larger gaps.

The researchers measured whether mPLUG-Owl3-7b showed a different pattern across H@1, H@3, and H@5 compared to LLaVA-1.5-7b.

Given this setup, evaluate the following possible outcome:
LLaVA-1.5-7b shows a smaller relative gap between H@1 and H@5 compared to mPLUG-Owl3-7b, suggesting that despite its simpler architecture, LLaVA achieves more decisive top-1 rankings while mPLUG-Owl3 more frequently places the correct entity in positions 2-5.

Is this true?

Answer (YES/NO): YES